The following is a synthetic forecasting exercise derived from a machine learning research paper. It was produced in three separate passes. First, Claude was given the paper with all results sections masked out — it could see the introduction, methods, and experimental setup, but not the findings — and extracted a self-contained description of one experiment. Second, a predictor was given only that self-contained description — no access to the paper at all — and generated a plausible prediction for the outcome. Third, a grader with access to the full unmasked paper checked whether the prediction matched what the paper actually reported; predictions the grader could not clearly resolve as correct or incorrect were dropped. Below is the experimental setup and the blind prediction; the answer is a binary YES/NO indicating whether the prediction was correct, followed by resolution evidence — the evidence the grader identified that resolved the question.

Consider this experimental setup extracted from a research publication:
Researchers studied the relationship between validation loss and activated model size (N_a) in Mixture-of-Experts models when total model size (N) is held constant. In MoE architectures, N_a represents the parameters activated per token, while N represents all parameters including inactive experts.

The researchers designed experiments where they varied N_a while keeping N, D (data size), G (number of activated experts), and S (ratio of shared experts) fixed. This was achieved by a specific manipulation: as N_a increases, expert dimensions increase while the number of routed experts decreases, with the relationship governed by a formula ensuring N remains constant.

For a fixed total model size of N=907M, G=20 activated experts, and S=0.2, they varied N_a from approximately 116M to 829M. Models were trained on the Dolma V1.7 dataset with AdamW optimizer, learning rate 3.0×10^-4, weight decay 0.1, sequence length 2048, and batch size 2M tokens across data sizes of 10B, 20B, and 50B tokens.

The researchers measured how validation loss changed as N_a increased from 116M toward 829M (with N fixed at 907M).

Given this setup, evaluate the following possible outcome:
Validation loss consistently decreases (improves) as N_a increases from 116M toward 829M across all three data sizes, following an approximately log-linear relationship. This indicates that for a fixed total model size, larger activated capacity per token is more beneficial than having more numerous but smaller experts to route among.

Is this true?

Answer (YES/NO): NO